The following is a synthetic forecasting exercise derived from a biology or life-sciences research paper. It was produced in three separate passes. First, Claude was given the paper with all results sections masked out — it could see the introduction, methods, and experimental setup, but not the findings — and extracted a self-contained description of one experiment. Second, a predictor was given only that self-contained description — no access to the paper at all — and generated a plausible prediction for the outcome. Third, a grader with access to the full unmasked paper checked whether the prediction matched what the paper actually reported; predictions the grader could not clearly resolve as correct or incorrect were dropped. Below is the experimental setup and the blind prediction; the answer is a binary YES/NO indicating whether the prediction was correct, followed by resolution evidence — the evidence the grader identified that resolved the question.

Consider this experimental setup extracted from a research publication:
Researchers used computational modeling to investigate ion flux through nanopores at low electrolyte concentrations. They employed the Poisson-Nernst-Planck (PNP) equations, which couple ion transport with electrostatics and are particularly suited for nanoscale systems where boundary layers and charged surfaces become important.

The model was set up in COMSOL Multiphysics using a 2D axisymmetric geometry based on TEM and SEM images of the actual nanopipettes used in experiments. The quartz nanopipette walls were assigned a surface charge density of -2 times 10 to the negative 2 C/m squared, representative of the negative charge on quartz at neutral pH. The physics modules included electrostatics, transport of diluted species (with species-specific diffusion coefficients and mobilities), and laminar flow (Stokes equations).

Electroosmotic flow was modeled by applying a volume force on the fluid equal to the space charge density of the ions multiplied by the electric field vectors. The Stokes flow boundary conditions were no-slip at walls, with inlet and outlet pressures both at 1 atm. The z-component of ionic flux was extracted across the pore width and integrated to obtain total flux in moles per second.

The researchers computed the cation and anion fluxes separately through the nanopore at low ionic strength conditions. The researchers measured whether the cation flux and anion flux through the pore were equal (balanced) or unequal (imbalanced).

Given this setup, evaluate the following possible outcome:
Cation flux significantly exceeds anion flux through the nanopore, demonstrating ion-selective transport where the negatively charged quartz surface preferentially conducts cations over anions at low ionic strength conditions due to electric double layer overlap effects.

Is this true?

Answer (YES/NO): YES